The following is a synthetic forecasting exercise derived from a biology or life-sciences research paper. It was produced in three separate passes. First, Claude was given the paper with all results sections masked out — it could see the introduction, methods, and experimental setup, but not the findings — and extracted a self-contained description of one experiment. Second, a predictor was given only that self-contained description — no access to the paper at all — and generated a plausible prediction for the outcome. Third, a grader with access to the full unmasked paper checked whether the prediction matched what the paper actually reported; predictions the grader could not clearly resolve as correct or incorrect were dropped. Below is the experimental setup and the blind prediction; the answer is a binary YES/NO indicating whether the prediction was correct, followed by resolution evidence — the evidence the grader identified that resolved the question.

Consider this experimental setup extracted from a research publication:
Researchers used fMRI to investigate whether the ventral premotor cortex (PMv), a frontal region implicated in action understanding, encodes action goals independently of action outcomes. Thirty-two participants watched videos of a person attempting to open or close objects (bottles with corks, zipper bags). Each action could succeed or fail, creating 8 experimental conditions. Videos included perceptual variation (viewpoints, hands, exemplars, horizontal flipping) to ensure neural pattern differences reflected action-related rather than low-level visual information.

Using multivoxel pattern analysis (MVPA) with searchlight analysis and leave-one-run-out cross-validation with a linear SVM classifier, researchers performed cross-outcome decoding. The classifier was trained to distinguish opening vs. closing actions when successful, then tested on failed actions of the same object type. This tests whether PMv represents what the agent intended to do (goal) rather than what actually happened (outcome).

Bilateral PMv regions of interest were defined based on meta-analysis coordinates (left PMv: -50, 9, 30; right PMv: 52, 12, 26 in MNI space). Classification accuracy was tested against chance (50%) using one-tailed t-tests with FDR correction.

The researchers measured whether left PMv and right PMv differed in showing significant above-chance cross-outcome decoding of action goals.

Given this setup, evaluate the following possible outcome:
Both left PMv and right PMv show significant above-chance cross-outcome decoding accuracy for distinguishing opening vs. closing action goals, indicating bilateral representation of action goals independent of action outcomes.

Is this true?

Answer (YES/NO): NO